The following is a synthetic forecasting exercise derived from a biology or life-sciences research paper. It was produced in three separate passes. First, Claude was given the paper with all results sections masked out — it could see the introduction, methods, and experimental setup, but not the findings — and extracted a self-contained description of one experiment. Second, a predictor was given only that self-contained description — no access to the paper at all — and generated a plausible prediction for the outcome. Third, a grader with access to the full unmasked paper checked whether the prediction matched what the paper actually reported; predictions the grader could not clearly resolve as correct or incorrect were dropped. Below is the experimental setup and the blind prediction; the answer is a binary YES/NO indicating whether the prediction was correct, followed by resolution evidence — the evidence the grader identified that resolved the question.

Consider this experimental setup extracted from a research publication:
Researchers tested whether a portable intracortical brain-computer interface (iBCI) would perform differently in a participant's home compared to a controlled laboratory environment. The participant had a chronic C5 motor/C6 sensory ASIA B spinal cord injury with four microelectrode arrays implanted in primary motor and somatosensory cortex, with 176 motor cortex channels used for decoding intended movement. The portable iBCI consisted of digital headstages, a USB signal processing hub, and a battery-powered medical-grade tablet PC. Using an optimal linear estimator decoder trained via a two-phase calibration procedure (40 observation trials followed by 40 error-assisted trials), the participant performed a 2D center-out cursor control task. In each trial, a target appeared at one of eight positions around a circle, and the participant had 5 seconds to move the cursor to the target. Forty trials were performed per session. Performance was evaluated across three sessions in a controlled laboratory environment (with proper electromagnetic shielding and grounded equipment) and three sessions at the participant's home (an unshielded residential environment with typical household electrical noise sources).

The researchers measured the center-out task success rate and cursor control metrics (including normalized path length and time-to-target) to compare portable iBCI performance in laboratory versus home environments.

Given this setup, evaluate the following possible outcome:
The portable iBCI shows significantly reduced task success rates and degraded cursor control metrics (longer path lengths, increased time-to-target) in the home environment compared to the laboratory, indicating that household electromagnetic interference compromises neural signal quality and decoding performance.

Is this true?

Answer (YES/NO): NO